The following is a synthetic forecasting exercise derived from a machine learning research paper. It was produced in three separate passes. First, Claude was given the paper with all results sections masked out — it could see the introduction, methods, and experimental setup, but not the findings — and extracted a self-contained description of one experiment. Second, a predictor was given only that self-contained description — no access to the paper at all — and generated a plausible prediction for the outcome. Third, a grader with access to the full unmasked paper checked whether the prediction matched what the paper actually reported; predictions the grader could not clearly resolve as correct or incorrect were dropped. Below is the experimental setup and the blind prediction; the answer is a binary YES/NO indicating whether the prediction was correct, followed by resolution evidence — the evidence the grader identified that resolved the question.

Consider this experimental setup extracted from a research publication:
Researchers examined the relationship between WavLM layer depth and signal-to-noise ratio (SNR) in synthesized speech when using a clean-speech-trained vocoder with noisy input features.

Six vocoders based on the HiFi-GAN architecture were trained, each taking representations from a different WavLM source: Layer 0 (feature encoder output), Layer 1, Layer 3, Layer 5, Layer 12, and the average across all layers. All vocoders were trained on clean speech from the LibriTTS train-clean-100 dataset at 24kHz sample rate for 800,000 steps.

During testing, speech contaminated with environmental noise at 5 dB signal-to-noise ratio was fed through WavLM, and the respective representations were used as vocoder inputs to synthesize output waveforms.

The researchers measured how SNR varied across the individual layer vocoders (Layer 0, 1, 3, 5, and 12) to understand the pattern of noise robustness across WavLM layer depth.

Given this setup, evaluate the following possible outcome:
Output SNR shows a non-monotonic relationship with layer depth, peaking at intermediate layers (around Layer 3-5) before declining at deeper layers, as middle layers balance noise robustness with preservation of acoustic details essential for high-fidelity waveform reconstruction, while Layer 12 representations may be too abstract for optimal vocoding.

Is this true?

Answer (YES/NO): NO